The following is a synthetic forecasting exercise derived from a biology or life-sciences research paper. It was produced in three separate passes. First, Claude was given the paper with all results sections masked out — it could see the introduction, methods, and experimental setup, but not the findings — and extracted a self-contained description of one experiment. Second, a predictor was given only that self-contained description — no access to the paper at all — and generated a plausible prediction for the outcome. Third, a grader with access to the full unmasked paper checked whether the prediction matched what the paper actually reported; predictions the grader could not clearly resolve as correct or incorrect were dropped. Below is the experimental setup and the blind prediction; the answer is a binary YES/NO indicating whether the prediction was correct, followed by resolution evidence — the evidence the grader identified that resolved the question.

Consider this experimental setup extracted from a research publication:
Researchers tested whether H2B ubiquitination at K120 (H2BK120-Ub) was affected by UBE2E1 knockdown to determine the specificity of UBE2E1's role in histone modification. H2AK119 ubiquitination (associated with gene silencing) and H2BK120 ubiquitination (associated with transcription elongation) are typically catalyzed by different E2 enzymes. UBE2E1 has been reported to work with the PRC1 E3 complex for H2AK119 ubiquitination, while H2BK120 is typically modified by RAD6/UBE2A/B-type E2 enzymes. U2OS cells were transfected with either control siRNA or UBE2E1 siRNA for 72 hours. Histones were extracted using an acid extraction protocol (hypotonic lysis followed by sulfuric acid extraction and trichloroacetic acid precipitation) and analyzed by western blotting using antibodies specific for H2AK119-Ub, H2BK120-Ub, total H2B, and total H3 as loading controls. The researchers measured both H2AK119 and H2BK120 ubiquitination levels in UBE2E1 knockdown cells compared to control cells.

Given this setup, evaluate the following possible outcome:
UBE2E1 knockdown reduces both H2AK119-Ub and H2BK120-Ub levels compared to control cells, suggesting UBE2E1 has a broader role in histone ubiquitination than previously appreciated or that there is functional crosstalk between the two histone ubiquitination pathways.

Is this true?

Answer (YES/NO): NO